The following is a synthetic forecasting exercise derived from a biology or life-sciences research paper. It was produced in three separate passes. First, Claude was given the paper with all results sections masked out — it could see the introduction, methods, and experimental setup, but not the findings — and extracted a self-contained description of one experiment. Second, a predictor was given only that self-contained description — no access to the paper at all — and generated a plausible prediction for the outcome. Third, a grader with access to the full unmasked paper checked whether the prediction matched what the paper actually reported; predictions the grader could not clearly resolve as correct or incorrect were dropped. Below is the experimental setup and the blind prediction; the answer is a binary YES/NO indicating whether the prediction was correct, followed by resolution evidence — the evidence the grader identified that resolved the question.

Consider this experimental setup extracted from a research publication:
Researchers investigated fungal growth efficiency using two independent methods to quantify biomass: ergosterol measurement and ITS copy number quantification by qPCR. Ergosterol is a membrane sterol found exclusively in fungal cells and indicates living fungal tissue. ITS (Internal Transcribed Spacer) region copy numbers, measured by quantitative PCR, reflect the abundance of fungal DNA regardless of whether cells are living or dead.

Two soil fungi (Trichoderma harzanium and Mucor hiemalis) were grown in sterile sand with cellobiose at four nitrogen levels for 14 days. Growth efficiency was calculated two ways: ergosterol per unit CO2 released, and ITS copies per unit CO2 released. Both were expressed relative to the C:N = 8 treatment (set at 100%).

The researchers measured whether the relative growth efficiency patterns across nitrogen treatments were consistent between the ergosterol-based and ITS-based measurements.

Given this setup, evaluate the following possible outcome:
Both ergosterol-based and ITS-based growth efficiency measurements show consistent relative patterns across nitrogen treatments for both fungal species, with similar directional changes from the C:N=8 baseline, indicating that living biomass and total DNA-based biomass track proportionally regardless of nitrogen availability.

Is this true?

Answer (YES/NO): YES